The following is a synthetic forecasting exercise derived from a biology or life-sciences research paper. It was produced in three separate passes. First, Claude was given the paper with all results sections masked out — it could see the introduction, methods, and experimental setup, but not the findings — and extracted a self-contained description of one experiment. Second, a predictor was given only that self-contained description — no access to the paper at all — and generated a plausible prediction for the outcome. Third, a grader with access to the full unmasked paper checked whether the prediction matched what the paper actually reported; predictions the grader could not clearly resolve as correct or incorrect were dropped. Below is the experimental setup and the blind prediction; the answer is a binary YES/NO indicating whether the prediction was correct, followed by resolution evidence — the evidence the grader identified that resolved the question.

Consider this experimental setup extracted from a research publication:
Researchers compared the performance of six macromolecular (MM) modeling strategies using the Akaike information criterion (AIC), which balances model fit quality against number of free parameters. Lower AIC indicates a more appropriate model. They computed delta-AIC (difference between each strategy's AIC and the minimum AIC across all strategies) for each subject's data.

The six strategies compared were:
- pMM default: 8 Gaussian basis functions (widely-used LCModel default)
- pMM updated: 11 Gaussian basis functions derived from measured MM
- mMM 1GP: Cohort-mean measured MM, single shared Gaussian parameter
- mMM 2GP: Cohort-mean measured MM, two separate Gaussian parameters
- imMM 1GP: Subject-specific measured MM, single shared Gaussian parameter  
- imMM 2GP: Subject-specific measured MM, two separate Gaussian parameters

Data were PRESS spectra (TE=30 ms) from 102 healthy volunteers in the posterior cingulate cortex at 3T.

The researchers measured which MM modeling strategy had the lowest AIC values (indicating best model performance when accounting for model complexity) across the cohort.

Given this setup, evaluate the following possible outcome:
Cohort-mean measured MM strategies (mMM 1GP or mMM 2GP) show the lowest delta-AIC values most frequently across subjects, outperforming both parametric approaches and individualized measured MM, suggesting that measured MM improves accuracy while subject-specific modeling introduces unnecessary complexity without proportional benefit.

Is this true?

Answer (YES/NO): NO